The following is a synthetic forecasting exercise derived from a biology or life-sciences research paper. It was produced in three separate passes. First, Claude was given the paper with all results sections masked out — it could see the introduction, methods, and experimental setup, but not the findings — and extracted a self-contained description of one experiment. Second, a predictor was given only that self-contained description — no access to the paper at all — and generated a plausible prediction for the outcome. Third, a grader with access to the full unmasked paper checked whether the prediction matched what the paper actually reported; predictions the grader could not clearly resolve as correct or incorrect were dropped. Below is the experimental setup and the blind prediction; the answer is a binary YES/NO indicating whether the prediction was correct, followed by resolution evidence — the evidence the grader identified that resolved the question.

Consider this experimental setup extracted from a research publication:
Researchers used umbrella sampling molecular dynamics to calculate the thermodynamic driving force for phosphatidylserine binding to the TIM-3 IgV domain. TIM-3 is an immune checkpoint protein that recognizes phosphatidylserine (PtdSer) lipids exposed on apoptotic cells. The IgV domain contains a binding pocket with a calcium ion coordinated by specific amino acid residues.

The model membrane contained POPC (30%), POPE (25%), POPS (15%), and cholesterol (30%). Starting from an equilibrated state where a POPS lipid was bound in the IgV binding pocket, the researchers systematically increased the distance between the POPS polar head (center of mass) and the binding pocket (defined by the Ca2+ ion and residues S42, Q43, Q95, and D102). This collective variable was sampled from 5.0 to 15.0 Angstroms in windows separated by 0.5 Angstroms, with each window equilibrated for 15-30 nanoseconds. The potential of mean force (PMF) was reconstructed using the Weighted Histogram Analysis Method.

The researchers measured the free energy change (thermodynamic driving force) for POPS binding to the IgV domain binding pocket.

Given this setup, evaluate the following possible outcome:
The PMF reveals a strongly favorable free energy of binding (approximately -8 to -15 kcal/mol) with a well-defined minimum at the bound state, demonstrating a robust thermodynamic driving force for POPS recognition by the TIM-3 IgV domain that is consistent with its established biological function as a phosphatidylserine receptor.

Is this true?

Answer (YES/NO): YES